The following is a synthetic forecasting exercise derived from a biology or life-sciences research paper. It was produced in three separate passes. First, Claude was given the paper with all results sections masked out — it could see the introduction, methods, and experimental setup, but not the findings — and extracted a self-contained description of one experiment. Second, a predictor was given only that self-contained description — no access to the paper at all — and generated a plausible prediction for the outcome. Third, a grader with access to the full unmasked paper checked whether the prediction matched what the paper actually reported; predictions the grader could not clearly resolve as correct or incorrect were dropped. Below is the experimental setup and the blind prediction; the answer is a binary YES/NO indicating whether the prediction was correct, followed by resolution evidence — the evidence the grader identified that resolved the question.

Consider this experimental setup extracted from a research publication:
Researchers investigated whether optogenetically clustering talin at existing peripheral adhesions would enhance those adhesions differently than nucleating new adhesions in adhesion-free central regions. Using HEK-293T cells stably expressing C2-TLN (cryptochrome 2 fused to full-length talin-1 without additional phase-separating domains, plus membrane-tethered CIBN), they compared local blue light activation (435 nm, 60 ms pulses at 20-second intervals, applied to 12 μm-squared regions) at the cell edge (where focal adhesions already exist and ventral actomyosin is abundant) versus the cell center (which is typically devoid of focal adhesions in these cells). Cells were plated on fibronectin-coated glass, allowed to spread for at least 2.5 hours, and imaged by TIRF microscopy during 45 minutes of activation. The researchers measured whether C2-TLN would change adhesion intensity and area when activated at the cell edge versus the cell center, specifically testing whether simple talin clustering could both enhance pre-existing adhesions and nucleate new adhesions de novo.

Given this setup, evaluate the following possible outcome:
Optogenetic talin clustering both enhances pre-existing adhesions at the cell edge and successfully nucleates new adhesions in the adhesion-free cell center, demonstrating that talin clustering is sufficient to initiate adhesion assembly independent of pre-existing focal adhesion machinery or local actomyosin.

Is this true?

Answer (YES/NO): NO